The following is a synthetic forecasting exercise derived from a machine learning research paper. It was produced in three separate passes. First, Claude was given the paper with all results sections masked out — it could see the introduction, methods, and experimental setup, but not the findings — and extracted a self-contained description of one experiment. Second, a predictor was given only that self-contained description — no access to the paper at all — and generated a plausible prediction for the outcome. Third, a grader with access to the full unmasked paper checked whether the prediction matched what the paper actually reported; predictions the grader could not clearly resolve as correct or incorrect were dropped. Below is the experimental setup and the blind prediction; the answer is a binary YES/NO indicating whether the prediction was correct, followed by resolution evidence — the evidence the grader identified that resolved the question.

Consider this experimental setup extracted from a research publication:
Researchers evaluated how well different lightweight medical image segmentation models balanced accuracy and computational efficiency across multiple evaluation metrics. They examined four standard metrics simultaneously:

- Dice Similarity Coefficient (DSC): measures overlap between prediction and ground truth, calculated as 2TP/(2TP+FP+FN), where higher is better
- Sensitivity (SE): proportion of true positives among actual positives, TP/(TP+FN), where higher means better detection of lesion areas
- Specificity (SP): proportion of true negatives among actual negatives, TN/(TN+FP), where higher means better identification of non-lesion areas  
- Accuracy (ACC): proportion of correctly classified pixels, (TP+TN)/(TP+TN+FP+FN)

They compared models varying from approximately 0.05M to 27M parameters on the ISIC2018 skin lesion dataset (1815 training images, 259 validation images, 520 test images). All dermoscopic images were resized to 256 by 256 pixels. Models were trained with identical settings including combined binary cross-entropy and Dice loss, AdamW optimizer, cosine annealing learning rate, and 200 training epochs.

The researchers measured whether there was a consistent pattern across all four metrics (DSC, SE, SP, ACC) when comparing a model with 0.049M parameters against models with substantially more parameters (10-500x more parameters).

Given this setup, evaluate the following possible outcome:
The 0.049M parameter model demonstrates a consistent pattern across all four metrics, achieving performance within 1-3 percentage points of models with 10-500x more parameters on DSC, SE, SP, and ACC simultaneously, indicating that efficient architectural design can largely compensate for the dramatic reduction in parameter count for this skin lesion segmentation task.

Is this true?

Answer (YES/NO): YES